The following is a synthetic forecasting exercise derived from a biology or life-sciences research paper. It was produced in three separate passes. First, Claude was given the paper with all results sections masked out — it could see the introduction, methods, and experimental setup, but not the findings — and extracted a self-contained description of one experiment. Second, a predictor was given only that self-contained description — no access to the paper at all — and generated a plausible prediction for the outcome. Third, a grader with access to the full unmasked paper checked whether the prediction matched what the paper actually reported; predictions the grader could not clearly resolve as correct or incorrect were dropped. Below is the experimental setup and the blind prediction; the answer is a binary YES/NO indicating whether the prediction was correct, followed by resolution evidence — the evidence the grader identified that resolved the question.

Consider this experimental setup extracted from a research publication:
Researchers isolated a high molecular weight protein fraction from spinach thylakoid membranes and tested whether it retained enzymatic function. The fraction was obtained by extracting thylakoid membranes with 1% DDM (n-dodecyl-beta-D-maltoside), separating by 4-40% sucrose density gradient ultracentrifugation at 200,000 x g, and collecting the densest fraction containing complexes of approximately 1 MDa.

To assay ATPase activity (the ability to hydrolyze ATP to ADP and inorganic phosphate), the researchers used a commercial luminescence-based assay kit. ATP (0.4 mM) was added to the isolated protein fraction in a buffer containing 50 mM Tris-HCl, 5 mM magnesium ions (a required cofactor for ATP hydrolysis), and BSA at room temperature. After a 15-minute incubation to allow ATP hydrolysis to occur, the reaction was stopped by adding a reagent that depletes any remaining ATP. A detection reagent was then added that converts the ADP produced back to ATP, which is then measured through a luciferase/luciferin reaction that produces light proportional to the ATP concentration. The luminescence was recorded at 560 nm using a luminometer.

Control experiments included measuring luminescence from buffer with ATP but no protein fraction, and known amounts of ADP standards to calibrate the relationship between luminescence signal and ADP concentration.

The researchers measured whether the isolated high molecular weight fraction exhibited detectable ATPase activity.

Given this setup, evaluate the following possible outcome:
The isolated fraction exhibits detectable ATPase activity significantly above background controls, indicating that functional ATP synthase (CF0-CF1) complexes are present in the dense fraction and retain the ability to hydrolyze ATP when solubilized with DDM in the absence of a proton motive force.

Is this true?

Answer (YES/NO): YES